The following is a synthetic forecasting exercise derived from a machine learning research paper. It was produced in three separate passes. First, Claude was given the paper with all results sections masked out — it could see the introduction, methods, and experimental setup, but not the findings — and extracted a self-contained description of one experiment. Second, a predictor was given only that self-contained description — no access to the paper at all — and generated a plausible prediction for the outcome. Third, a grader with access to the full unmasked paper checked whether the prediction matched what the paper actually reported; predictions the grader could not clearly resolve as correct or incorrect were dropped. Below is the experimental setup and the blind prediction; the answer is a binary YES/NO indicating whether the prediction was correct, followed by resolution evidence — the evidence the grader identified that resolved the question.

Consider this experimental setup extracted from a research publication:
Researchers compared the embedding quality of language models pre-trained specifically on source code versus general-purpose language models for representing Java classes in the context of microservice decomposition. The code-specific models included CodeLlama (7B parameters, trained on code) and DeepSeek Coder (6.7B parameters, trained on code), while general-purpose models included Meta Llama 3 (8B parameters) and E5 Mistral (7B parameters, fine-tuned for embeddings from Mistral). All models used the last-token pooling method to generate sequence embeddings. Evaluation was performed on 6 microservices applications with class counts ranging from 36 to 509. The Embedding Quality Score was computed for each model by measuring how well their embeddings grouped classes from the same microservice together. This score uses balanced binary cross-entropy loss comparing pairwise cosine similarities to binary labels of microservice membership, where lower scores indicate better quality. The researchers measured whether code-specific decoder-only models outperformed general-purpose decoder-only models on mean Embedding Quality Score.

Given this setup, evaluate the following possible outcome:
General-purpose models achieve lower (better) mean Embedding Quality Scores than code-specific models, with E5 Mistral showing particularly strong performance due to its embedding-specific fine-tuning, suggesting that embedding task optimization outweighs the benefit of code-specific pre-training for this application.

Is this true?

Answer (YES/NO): NO